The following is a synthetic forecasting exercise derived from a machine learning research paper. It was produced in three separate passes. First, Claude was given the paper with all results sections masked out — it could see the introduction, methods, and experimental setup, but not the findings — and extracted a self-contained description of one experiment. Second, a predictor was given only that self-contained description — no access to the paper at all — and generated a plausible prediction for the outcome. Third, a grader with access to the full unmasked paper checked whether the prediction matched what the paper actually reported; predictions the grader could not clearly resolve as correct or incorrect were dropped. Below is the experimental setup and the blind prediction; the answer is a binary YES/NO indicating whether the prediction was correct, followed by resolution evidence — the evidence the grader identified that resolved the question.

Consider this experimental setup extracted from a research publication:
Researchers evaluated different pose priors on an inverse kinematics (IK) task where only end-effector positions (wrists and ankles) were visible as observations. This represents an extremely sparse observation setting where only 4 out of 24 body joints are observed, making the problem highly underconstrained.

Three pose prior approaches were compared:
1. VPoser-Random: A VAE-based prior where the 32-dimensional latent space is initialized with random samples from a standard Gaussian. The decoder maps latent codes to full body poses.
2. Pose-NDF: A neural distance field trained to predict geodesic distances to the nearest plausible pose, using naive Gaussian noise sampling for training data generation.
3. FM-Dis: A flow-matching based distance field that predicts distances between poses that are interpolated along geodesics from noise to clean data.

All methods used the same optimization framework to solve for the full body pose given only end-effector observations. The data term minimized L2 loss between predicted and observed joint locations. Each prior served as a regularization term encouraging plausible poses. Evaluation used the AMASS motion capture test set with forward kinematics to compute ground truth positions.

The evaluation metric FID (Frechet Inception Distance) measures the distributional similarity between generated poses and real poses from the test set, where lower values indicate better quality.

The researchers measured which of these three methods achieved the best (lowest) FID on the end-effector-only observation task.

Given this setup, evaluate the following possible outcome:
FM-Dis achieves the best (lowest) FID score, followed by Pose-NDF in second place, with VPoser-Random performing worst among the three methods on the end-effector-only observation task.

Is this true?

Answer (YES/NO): NO